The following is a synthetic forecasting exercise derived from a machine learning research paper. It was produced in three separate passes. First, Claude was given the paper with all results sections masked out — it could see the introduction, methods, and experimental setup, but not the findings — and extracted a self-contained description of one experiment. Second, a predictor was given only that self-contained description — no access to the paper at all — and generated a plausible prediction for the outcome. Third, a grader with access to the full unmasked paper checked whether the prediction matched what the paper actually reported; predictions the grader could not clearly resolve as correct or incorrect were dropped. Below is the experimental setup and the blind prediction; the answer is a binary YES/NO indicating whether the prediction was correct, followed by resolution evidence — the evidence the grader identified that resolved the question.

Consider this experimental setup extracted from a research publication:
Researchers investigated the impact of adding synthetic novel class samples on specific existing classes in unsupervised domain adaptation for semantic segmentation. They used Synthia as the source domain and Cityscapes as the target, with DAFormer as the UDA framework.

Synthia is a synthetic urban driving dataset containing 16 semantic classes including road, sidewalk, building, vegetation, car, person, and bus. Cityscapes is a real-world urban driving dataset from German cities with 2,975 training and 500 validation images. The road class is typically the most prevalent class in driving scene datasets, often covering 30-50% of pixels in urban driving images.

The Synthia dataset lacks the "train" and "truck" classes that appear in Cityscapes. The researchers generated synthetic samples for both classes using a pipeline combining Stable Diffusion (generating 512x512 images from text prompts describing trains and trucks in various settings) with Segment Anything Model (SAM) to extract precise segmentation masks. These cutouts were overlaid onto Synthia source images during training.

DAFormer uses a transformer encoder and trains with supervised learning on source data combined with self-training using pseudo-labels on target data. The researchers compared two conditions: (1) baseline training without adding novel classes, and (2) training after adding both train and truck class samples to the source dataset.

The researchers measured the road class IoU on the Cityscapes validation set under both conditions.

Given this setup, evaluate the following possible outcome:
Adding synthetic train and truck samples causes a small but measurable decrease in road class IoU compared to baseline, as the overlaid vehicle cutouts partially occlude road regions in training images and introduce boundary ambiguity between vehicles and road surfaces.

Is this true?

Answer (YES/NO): NO